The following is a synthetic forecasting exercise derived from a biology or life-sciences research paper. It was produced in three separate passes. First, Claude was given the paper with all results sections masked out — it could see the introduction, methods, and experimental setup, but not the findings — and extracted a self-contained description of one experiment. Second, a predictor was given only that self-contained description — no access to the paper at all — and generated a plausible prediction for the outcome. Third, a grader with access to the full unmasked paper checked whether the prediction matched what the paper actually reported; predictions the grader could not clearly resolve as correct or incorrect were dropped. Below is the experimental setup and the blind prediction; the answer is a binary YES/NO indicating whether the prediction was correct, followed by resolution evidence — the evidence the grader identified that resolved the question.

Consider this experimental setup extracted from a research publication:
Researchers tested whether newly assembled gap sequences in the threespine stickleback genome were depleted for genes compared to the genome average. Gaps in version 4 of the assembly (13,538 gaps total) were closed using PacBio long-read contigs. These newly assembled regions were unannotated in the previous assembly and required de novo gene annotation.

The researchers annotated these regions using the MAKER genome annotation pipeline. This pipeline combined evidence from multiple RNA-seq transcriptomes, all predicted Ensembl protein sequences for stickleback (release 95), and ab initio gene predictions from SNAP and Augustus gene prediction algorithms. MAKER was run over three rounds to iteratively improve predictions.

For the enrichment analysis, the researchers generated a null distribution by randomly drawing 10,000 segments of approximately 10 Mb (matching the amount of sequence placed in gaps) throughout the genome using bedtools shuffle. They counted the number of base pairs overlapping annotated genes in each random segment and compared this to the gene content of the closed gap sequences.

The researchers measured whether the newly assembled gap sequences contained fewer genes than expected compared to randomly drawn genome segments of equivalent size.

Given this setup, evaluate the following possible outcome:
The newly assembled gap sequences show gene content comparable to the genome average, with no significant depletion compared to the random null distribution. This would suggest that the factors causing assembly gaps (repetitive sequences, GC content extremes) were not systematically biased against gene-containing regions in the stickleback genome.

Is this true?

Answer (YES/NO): NO